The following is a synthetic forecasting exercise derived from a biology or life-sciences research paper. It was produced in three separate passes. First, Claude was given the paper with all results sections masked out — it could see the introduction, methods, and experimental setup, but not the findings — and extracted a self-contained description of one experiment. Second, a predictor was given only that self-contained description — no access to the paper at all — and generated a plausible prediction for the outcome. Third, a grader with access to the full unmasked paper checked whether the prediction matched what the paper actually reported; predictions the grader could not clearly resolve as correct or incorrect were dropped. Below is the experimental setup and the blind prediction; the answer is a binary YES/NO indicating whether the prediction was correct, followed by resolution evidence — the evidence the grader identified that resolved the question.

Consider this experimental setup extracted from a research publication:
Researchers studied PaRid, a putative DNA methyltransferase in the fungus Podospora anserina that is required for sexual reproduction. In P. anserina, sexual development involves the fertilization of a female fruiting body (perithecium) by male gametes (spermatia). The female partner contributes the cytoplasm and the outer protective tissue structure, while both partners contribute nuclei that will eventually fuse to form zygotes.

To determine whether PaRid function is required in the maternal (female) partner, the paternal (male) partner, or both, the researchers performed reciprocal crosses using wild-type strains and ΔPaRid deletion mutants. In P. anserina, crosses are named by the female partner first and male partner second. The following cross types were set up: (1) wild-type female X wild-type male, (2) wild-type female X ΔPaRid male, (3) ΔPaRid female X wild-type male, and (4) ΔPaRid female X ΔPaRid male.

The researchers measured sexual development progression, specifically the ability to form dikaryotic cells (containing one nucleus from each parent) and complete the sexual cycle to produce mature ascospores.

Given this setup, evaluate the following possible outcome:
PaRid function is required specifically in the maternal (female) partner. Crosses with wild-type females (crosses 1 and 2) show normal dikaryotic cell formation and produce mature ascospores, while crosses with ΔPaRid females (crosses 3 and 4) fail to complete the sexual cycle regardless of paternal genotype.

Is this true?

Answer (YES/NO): YES